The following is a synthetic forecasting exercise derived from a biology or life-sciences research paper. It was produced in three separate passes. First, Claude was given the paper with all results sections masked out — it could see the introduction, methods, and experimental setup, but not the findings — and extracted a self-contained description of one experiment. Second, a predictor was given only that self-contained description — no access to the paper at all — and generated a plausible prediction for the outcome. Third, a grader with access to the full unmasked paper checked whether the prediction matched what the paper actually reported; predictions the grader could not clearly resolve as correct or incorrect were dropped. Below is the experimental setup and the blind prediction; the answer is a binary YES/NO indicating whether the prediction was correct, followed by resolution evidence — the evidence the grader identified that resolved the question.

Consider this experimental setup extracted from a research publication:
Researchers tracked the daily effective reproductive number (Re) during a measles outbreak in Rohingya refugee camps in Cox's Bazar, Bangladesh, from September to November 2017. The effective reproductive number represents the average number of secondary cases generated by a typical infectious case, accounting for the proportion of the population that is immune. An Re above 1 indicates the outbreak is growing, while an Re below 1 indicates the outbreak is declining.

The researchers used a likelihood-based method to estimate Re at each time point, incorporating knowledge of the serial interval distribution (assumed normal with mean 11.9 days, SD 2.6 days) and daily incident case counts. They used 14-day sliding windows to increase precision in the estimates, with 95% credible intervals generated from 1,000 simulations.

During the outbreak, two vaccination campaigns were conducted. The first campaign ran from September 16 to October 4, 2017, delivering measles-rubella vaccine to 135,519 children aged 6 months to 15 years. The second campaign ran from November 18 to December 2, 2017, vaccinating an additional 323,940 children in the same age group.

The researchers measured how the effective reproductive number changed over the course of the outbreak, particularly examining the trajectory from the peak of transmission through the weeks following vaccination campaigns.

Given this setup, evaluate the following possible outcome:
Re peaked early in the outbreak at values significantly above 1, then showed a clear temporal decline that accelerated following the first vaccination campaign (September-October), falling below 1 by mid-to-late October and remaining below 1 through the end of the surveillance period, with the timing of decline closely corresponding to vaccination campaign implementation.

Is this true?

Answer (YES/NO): NO